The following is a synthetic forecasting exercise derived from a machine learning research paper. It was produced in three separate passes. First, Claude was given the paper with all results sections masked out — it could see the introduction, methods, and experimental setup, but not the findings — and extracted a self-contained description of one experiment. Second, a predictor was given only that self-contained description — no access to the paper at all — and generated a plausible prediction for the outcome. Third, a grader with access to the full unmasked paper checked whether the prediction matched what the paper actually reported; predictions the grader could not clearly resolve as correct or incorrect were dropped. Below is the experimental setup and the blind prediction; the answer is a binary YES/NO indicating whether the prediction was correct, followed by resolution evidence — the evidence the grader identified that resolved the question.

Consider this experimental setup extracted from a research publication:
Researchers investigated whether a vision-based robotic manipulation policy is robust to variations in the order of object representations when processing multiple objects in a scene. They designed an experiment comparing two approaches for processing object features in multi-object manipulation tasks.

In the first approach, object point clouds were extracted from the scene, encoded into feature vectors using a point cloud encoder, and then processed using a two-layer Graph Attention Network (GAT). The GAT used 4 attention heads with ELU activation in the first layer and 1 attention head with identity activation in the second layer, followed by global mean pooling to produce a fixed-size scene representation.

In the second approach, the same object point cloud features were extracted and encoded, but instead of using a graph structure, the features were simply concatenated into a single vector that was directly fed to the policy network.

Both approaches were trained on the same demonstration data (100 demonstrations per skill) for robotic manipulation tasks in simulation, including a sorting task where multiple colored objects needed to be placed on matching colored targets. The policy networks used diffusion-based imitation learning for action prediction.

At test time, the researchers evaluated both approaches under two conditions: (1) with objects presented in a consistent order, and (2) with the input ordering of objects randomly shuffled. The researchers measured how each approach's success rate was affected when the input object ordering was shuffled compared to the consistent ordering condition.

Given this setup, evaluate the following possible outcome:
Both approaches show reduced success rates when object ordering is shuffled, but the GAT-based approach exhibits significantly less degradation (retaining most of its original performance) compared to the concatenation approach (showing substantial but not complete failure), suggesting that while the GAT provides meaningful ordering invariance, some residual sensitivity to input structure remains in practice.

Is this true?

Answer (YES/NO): NO